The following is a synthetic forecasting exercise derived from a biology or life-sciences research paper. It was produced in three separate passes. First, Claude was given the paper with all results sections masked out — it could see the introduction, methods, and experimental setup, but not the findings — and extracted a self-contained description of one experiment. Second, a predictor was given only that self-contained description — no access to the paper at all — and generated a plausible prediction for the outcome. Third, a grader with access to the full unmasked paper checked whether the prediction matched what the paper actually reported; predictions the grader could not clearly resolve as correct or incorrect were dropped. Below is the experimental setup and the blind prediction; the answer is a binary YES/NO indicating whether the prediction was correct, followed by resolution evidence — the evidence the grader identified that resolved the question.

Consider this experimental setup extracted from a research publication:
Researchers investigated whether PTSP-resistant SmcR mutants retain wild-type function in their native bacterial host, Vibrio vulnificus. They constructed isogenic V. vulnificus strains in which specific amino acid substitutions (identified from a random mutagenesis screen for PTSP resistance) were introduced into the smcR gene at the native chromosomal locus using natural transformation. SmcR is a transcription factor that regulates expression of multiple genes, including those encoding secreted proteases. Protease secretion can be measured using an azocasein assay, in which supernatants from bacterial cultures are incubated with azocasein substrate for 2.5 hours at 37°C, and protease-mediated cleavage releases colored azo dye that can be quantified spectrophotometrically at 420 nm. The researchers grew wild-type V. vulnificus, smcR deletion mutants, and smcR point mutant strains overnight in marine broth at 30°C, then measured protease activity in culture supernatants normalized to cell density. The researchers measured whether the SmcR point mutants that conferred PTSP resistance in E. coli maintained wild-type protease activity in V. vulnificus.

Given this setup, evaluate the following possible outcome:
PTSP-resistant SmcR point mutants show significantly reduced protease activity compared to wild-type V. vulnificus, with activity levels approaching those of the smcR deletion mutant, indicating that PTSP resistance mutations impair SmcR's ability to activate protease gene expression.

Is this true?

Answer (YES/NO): NO